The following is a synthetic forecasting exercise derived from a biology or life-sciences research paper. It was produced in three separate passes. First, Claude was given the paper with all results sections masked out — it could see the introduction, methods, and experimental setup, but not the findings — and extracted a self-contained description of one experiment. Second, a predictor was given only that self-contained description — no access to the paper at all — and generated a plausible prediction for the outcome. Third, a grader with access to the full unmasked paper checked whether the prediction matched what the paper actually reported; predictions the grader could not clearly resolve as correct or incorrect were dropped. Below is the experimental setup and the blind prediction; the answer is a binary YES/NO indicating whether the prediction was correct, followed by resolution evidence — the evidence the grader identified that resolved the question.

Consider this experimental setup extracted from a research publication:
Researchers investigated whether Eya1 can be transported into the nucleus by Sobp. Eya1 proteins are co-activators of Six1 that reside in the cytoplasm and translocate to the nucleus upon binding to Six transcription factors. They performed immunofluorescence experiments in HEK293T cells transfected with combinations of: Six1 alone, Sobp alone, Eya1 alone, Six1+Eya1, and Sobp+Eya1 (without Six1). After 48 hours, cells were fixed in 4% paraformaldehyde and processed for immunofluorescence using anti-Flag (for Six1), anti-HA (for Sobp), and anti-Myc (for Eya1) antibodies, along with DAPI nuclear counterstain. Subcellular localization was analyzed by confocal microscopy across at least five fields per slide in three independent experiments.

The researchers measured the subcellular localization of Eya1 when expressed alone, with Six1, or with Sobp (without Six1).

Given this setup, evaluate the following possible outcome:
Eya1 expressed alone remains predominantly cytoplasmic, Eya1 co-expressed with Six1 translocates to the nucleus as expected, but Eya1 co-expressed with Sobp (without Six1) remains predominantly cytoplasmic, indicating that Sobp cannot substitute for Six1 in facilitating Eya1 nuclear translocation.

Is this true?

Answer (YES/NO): NO